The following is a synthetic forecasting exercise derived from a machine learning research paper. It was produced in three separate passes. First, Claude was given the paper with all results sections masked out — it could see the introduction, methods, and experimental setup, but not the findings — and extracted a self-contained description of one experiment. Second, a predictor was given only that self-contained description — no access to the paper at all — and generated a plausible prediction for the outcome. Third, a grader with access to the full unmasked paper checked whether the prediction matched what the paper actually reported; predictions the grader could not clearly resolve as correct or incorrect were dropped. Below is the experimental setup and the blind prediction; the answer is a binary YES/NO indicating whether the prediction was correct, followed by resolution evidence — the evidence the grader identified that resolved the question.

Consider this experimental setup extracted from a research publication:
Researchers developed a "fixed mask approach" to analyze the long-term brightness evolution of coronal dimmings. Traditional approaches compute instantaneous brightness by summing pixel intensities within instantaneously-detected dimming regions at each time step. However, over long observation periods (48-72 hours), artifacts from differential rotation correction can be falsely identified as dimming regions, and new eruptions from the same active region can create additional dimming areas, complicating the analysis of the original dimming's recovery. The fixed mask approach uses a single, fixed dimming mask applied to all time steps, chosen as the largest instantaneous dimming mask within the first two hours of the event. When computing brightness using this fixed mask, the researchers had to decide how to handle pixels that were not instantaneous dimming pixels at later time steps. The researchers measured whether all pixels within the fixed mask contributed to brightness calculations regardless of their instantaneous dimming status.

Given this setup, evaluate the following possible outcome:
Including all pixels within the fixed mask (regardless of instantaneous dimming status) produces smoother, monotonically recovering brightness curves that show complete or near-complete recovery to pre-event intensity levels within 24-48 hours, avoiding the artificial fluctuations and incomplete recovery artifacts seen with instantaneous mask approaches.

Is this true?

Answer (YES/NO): NO